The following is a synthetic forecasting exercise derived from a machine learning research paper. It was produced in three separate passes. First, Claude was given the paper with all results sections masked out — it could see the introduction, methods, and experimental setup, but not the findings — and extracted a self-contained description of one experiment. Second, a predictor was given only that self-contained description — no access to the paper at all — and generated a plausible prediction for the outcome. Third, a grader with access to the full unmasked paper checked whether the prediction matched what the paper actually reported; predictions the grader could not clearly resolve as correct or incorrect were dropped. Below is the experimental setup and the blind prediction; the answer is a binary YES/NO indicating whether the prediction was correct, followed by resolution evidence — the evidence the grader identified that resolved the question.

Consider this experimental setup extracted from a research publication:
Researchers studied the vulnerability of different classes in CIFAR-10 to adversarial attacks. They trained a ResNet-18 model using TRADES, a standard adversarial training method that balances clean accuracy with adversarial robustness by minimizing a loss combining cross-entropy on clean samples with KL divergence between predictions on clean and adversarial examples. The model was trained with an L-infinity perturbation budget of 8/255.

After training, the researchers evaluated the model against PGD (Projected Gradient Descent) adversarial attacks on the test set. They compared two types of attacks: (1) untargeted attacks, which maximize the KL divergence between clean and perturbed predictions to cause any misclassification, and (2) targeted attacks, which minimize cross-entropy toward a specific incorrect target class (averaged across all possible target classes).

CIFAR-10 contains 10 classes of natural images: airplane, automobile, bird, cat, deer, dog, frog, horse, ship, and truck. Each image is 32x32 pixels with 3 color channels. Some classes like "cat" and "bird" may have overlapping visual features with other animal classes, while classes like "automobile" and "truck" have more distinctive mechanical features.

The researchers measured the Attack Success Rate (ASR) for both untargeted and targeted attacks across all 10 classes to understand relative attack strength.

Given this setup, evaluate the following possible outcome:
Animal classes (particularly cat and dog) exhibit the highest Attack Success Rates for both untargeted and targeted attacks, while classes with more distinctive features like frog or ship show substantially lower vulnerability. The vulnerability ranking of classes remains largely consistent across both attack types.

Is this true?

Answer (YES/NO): NO